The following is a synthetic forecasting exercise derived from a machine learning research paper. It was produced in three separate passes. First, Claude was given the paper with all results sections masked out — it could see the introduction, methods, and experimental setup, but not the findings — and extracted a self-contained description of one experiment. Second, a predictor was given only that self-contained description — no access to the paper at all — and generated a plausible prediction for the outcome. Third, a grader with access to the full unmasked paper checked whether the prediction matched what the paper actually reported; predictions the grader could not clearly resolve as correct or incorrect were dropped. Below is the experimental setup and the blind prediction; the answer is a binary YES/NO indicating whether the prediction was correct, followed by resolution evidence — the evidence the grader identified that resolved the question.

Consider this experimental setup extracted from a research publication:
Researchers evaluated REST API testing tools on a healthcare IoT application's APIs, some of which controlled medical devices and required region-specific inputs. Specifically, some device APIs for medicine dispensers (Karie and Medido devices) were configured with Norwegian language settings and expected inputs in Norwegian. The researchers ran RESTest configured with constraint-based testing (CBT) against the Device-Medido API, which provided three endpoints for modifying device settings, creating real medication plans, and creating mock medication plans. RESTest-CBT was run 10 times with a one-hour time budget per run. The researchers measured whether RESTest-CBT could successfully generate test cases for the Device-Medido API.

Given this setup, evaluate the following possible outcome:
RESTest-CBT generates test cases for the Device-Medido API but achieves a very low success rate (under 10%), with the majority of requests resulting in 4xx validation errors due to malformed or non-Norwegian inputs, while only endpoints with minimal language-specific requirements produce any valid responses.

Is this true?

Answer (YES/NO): NO